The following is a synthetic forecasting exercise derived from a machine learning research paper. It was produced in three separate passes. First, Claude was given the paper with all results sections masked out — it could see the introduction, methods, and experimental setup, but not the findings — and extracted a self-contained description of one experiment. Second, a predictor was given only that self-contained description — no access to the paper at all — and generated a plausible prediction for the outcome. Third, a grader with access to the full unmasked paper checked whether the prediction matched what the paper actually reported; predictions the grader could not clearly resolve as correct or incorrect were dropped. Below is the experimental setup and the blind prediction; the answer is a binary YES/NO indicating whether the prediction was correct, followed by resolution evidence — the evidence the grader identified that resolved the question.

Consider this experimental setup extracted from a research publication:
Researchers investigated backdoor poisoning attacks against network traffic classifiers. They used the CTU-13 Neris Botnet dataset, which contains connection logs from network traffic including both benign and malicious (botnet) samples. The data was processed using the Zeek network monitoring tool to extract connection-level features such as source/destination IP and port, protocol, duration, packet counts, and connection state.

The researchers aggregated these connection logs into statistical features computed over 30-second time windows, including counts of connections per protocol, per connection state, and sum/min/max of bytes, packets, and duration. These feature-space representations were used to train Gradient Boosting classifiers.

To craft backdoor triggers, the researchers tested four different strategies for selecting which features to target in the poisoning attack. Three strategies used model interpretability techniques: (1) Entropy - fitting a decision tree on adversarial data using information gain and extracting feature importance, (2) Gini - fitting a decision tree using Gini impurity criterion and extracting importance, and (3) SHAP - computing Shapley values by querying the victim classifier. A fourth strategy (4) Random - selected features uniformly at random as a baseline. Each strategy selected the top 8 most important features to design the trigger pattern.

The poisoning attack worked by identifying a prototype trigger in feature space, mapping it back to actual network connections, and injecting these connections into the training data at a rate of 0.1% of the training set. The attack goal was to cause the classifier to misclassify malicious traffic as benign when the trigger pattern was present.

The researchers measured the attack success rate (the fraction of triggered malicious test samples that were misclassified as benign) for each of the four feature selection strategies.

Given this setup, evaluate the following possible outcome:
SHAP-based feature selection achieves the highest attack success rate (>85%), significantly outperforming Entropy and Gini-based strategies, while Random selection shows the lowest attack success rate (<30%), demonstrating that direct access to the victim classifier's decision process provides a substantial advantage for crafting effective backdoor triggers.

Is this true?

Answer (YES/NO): NO